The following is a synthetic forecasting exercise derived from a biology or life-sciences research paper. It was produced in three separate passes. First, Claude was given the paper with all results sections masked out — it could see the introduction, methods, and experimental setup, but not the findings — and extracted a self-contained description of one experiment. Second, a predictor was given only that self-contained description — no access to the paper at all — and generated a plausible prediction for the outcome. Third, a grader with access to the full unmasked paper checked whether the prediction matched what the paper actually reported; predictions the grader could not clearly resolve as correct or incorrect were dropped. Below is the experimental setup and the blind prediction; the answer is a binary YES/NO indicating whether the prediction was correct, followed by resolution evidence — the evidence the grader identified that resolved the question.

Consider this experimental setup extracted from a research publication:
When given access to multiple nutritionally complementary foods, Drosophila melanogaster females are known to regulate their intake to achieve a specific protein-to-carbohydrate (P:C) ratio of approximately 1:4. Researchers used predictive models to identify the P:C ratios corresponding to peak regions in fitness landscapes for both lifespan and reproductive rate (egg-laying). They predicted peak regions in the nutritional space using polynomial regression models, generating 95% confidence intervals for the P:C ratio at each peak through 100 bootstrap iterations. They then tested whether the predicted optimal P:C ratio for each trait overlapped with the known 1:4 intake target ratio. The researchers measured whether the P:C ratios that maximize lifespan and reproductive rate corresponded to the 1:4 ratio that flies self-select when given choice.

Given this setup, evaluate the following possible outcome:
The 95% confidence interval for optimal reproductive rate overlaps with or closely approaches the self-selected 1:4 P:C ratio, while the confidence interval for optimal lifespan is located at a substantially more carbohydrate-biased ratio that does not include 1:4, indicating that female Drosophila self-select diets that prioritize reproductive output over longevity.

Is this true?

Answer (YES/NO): NO